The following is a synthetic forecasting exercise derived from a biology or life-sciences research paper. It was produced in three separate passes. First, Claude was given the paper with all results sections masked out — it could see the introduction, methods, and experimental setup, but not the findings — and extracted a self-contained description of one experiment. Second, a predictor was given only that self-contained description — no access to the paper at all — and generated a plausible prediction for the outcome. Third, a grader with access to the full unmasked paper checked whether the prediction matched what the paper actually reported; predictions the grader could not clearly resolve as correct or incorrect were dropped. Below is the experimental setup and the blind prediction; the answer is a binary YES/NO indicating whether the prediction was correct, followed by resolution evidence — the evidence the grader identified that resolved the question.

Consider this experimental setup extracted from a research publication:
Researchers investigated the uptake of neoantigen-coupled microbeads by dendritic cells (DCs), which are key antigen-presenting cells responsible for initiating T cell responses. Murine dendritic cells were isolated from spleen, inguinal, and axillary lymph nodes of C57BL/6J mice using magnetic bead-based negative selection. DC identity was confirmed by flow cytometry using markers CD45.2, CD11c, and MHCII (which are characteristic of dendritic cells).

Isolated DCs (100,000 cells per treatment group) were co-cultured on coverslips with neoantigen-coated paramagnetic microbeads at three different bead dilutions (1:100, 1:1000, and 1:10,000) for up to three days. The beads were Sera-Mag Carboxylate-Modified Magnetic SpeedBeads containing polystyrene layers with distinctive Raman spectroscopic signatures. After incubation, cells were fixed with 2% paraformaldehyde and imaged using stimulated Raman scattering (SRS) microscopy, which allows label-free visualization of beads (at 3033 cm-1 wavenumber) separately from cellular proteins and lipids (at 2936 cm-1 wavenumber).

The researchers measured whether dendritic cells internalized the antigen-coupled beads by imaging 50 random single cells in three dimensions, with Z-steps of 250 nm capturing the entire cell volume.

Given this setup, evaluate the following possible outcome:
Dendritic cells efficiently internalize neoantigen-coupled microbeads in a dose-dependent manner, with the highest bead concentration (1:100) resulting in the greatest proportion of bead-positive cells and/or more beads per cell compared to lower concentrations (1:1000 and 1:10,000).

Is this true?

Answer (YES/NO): NO